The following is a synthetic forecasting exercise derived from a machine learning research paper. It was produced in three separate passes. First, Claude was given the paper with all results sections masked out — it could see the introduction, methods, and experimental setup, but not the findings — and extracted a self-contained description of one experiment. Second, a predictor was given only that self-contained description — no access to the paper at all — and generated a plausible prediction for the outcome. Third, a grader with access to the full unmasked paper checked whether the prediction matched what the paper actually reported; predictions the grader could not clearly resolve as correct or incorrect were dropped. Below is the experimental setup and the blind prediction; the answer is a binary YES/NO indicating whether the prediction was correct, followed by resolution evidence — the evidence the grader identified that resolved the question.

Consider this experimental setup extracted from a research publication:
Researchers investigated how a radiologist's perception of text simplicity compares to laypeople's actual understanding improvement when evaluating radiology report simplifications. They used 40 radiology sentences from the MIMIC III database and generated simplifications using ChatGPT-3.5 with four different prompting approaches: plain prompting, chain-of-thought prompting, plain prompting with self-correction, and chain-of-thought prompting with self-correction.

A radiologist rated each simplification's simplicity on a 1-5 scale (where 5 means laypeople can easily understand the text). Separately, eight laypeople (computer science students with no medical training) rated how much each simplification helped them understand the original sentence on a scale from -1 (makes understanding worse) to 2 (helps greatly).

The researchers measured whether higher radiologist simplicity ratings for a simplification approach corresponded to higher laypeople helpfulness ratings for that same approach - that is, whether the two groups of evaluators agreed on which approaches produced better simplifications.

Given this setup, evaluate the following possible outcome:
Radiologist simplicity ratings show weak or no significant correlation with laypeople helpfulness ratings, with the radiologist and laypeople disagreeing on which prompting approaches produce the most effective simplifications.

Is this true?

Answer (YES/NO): NO